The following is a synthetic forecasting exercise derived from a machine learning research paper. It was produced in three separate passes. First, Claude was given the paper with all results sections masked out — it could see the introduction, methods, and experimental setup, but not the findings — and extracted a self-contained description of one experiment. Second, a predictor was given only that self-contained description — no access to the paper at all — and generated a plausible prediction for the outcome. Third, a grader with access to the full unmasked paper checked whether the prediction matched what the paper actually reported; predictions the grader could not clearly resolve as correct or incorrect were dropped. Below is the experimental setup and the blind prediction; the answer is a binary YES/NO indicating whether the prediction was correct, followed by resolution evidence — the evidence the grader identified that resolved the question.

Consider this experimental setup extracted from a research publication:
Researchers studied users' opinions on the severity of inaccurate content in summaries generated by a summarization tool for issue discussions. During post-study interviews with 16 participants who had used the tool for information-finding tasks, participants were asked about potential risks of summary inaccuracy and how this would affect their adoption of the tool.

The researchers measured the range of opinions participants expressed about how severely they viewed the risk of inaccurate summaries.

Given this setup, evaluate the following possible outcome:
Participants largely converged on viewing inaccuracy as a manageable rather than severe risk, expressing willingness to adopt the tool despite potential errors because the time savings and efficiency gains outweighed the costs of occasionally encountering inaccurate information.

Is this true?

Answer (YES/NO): NO